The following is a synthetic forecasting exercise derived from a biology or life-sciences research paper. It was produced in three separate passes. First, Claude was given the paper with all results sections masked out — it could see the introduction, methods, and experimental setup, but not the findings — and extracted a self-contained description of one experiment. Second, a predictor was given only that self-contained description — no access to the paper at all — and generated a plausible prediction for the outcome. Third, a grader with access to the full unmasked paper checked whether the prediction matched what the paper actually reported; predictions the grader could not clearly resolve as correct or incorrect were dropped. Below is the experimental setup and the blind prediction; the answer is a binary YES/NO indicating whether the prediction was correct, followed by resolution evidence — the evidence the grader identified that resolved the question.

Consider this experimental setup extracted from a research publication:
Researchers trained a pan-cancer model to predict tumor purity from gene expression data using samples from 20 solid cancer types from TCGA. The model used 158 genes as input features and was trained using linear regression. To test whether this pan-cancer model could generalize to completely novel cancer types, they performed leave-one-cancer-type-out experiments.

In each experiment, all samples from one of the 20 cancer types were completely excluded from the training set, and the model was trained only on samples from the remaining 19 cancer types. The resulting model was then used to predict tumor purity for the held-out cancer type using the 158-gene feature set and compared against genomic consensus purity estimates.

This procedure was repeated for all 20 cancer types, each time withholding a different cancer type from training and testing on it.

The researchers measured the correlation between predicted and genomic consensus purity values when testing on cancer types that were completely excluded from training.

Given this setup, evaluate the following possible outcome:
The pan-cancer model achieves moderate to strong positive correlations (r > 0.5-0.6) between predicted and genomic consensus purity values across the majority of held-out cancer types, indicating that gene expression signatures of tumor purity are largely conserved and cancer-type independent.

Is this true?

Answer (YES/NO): YES